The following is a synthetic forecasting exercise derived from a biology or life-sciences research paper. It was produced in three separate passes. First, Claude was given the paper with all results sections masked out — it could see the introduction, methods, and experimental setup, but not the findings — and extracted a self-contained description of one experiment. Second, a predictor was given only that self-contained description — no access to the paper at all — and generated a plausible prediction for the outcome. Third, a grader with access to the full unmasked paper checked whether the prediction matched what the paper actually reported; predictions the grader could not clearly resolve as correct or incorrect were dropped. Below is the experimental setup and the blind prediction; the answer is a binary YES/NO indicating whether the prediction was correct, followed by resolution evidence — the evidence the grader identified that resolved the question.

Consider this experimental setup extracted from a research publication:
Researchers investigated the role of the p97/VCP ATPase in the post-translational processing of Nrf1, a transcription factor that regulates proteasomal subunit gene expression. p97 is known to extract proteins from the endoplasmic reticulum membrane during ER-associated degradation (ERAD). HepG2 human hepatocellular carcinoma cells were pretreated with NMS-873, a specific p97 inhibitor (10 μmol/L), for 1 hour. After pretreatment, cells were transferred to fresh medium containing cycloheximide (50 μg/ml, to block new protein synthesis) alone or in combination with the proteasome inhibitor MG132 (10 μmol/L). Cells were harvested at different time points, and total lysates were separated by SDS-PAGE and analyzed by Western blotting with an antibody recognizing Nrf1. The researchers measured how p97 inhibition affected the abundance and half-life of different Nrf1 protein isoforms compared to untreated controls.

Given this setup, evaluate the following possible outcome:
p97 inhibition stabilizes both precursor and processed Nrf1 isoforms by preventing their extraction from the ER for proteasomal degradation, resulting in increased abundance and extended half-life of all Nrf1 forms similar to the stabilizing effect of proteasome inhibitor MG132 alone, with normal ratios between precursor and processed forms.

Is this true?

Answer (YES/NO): NO